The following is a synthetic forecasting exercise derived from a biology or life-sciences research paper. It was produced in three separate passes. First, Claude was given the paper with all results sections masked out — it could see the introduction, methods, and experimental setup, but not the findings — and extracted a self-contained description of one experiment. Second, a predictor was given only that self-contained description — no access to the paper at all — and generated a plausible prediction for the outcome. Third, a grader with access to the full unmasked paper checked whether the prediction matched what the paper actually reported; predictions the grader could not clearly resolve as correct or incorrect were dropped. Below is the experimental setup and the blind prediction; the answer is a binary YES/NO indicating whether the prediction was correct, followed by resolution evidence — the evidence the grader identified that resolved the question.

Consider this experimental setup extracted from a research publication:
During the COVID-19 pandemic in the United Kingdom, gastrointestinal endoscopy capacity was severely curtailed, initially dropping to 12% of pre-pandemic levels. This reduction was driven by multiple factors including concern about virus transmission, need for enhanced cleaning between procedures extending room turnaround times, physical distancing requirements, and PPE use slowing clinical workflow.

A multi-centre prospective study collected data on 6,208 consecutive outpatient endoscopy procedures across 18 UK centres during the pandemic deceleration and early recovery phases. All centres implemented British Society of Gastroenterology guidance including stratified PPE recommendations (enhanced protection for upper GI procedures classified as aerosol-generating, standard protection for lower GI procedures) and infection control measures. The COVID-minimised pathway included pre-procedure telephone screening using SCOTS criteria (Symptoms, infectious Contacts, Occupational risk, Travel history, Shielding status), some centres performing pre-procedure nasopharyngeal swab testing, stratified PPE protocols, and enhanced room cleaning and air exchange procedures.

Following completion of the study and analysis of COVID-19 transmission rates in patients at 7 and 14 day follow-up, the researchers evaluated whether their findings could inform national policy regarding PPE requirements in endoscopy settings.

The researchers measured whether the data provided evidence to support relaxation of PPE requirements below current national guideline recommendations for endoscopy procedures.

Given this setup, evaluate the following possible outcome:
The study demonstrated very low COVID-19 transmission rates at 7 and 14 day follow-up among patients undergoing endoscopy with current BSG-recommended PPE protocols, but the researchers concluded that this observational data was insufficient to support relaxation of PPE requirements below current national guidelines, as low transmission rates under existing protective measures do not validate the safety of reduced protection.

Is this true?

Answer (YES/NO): YES